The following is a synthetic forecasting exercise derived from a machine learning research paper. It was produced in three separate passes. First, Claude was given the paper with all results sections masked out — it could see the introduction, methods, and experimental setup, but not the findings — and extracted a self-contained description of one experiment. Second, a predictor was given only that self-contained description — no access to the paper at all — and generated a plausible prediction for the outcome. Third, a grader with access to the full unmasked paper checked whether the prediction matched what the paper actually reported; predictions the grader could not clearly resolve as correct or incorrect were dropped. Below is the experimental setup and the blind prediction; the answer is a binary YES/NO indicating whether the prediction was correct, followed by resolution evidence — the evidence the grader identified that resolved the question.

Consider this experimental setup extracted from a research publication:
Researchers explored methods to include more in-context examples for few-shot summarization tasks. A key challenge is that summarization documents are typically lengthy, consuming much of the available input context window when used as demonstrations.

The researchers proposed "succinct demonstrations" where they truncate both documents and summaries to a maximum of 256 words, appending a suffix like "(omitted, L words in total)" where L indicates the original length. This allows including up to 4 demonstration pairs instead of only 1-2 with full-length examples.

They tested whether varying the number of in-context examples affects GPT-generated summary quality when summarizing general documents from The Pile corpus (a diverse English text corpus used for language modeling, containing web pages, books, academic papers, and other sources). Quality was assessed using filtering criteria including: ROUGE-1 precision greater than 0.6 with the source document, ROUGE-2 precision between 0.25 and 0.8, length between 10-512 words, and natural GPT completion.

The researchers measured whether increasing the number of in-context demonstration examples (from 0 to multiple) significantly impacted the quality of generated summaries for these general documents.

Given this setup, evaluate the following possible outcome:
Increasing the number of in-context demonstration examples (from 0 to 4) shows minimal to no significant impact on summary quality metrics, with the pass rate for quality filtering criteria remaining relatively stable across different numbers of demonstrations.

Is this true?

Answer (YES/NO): YES